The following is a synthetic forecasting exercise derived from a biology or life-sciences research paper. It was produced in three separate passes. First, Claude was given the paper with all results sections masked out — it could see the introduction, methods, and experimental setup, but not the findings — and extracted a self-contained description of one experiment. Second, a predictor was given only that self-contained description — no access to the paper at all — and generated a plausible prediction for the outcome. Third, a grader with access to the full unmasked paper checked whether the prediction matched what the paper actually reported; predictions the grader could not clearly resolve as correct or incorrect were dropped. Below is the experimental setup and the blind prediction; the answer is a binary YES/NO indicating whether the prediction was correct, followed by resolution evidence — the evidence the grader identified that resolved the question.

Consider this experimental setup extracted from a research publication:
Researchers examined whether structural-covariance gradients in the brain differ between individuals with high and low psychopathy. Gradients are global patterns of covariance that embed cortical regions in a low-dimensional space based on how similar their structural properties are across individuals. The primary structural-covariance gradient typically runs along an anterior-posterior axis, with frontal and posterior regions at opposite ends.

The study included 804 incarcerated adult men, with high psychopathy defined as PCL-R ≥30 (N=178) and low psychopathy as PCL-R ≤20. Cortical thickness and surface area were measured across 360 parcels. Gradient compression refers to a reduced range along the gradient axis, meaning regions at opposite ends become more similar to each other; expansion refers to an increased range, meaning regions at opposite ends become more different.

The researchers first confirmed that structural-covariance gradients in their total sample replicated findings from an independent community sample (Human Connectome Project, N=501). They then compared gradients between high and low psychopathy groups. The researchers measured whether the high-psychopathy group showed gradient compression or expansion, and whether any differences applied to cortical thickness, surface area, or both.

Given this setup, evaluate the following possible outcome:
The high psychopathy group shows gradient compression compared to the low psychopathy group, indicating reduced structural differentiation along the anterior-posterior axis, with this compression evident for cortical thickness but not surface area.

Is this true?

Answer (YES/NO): YES